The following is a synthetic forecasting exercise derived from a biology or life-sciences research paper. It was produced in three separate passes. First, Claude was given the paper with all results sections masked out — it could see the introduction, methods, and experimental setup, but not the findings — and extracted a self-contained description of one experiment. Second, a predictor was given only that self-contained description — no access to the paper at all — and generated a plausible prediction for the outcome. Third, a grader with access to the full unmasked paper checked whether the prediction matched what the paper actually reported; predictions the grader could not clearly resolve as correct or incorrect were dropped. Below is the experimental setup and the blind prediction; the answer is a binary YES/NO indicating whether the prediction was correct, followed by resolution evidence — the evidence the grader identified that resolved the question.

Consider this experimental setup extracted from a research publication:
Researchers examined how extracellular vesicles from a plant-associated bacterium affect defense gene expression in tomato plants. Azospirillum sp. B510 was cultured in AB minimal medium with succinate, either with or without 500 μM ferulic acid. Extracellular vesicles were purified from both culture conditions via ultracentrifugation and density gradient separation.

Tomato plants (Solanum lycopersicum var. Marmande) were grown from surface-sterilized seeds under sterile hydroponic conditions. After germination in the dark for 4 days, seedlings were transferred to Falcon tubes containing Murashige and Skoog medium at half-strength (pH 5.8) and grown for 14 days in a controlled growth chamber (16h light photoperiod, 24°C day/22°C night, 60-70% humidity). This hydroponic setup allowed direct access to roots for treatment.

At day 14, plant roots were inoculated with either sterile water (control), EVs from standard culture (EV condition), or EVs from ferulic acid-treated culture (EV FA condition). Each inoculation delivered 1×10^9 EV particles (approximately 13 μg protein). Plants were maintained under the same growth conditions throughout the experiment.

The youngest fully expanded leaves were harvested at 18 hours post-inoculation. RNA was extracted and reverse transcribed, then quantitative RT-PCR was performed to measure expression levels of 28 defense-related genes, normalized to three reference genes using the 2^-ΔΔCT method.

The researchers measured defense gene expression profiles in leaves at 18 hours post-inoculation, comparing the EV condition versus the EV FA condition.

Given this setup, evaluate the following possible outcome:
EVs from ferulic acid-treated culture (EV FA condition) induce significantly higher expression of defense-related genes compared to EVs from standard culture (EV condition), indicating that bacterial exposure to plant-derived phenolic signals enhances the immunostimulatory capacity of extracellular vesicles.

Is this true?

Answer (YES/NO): NO